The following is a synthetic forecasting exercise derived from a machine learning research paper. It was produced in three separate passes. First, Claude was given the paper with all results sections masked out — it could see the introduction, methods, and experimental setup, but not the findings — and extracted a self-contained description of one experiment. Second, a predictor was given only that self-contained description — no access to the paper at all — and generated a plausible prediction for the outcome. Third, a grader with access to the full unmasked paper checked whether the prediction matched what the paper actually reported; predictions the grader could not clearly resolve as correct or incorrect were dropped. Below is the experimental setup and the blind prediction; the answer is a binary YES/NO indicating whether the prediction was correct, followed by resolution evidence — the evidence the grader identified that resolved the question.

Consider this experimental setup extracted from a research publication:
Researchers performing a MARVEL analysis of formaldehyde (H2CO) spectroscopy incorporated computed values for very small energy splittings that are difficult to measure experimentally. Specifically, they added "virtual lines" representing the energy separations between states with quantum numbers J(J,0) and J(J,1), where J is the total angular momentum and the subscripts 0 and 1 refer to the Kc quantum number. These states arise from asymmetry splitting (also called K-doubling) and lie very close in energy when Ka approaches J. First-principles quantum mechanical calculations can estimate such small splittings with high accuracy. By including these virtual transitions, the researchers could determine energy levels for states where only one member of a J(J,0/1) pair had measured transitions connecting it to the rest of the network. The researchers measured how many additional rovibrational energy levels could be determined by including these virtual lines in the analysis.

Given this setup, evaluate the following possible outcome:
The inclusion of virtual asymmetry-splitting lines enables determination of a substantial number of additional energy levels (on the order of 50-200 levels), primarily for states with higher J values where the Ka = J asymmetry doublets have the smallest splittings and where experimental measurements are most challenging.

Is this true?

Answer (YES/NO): YES